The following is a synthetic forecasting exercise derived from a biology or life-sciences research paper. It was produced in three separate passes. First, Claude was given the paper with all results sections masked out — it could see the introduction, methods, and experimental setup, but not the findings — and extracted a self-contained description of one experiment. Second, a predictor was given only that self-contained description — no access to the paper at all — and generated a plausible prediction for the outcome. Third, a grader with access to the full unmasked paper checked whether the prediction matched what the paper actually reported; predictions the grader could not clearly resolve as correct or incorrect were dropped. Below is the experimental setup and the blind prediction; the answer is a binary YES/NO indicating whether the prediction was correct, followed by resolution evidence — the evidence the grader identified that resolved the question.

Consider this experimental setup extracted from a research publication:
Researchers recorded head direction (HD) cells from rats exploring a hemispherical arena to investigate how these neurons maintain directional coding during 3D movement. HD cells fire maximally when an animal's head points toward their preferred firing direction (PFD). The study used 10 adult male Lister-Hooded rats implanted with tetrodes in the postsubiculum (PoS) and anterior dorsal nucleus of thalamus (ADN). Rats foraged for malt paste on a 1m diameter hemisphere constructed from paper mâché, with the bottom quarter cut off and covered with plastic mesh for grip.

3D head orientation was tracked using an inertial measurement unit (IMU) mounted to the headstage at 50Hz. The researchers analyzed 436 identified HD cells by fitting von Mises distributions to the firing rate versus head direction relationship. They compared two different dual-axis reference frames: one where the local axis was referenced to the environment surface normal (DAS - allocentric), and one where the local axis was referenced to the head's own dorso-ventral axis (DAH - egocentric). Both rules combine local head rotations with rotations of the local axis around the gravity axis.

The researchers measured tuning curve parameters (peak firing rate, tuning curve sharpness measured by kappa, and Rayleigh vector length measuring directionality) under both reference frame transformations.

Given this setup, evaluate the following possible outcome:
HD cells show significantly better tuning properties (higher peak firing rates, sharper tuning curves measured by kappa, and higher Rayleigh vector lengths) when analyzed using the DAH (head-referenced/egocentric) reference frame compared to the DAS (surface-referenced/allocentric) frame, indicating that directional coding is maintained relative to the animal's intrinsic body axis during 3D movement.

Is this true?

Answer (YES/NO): YES